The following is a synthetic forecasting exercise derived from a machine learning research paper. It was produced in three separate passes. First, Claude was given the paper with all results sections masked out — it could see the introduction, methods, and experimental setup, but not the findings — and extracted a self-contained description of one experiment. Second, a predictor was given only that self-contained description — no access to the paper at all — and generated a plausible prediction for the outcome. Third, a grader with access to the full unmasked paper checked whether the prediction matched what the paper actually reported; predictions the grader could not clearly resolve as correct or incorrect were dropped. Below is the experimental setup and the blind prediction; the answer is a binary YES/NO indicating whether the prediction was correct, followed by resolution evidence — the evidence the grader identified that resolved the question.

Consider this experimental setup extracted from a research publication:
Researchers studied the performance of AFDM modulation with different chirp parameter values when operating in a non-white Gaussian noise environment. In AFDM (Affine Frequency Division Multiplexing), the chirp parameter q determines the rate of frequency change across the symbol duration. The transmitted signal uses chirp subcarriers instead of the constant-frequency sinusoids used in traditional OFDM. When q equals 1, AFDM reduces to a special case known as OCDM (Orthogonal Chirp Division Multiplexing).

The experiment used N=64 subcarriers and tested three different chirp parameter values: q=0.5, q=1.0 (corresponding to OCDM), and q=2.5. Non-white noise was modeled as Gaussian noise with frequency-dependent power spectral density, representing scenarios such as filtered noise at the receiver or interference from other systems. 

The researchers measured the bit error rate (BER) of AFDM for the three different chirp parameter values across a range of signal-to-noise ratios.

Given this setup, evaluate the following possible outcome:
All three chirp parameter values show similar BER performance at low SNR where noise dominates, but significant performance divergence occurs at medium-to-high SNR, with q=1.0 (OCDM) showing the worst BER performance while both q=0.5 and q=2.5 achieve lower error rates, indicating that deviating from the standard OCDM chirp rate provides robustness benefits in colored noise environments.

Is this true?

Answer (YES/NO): NO